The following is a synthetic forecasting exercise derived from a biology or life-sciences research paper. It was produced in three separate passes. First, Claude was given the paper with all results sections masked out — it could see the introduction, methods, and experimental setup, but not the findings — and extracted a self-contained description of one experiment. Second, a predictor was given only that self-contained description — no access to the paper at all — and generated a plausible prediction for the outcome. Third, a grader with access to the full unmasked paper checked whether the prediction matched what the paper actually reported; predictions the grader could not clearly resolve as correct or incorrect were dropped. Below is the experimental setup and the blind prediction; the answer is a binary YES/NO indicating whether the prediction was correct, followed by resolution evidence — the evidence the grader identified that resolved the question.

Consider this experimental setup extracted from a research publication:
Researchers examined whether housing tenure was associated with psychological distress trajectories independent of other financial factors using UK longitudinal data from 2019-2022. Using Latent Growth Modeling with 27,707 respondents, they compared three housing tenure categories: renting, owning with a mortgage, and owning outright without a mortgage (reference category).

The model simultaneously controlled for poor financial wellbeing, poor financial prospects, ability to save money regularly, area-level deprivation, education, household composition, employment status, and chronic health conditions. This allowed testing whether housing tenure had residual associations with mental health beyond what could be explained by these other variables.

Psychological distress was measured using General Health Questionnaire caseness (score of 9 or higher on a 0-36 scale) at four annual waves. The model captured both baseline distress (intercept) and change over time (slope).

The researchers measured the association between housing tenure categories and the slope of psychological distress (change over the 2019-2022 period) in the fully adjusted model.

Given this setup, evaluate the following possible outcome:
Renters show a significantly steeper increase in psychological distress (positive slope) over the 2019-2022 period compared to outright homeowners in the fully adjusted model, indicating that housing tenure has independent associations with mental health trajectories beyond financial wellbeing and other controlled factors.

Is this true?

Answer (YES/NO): NO